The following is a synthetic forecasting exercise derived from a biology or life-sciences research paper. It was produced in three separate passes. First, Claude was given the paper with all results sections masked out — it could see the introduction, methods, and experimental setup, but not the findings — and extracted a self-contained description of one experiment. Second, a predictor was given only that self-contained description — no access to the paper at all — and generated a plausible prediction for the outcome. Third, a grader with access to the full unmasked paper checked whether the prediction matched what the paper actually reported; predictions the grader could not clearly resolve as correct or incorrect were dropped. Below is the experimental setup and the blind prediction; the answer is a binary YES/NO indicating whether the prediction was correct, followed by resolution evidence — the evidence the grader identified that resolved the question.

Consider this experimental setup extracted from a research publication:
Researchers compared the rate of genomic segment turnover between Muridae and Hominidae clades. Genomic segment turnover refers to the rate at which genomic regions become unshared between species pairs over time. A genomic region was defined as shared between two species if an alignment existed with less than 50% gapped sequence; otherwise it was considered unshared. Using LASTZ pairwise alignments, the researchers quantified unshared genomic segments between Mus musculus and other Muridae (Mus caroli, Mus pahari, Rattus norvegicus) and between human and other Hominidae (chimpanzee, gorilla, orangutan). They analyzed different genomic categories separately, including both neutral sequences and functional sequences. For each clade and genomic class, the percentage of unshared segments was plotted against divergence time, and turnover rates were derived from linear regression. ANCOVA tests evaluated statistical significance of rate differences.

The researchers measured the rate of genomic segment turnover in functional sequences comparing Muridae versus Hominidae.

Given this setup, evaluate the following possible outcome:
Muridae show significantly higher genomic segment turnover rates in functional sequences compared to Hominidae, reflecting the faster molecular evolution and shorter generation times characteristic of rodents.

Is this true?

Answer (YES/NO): YES